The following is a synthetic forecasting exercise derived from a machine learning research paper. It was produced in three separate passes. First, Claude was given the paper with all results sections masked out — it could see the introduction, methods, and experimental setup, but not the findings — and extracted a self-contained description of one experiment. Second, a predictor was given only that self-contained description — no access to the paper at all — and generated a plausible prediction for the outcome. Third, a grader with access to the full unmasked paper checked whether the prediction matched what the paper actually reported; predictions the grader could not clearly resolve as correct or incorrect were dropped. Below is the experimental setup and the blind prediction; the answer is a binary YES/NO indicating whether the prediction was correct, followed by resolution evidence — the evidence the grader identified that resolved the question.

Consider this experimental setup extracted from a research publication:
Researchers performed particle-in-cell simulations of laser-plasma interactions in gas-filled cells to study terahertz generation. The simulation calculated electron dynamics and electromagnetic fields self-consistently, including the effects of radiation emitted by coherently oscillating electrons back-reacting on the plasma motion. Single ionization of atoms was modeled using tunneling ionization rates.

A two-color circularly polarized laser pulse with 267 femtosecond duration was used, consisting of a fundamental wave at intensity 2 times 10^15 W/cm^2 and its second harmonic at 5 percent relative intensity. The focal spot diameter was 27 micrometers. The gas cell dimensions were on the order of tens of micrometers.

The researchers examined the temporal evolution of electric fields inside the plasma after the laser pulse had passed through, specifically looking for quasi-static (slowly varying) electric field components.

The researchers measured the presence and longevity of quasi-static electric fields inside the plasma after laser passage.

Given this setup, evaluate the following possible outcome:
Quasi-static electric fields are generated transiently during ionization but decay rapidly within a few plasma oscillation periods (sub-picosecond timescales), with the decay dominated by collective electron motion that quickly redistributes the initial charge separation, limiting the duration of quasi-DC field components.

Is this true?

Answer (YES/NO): NO